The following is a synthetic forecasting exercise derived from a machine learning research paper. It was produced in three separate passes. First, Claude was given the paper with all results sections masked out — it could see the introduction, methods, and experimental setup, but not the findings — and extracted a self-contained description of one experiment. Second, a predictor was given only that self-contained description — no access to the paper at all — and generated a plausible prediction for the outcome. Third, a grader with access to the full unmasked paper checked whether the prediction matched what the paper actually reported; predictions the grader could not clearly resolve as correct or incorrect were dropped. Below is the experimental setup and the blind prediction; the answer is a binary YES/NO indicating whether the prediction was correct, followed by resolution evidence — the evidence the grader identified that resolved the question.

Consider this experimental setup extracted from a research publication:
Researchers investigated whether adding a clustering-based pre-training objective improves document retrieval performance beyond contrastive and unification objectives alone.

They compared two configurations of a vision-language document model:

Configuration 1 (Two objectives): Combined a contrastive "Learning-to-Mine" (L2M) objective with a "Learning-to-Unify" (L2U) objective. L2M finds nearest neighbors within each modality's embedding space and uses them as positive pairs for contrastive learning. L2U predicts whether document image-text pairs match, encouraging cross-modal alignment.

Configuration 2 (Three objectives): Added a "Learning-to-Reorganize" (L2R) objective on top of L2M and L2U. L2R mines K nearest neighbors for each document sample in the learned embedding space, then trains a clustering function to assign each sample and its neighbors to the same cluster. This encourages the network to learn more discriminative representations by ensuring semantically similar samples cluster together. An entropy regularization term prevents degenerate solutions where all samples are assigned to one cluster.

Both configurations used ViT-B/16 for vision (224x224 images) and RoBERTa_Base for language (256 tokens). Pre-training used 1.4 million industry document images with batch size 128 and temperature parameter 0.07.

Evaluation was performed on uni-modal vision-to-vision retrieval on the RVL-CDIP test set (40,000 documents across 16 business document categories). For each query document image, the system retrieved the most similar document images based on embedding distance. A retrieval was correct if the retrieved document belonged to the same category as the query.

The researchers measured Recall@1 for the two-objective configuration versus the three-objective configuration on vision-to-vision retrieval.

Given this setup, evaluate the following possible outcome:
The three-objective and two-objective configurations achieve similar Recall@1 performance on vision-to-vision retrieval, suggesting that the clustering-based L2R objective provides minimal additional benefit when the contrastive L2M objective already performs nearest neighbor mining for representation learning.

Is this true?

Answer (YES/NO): NO